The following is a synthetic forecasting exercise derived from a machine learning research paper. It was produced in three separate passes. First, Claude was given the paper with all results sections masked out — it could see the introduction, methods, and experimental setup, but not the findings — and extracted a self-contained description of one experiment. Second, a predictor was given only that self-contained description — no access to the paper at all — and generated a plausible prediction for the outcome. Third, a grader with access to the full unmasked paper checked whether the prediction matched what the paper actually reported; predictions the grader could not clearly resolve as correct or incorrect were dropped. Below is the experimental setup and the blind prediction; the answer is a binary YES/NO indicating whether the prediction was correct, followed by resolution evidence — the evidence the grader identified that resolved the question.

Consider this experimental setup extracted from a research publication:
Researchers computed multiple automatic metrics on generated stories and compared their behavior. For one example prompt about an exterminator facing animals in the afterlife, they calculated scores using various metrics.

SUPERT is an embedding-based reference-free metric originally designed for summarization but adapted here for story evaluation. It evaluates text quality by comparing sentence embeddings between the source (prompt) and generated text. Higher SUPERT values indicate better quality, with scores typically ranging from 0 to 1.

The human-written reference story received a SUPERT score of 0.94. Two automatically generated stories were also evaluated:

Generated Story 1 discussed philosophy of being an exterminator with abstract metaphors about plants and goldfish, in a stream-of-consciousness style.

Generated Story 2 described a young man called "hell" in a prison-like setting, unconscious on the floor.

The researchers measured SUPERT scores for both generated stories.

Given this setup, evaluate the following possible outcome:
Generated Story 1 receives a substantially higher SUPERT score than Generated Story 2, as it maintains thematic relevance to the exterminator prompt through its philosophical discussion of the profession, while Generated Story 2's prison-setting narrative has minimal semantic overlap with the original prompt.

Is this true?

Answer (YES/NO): NO